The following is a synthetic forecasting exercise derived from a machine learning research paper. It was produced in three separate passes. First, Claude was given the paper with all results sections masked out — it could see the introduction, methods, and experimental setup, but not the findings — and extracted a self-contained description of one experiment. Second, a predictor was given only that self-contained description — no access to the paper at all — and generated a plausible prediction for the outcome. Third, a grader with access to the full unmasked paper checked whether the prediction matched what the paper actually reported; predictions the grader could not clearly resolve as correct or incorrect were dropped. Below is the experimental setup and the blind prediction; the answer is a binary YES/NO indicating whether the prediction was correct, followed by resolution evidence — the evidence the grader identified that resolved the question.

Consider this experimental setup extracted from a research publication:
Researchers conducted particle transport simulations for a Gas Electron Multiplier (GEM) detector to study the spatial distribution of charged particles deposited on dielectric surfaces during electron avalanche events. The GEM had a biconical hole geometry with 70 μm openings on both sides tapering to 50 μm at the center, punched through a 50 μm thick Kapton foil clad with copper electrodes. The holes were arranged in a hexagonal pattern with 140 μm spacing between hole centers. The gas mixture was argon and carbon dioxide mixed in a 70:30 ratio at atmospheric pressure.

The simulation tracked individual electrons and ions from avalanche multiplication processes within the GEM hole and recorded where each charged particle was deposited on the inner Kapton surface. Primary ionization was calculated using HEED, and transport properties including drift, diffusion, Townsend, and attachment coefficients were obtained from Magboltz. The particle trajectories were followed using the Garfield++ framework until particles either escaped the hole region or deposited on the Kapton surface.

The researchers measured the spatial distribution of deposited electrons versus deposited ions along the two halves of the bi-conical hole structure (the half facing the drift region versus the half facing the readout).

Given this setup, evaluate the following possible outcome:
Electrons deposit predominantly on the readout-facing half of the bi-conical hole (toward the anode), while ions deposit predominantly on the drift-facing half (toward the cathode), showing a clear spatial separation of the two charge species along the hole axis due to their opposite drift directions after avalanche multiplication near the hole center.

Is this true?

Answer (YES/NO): NO